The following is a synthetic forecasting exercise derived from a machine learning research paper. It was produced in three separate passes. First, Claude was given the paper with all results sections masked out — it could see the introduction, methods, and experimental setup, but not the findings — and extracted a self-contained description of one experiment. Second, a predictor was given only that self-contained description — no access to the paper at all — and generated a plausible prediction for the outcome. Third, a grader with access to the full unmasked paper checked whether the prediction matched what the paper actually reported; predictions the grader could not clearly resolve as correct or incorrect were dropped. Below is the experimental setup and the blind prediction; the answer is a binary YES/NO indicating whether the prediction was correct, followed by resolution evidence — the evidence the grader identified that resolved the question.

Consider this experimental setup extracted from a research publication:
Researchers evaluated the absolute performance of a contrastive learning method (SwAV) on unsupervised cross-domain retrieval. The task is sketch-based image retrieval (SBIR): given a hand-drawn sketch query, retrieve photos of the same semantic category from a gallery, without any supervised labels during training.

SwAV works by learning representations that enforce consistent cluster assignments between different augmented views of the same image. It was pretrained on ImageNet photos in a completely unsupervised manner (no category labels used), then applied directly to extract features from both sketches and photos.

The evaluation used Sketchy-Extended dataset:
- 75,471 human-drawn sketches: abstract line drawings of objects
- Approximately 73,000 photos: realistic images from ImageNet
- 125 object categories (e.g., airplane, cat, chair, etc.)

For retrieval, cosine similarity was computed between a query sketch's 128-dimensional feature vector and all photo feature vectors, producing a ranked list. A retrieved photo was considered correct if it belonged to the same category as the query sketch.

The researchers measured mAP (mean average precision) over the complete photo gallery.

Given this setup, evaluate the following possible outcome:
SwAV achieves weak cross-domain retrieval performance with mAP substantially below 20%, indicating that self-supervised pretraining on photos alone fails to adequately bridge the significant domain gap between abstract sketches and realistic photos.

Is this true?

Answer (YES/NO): YES